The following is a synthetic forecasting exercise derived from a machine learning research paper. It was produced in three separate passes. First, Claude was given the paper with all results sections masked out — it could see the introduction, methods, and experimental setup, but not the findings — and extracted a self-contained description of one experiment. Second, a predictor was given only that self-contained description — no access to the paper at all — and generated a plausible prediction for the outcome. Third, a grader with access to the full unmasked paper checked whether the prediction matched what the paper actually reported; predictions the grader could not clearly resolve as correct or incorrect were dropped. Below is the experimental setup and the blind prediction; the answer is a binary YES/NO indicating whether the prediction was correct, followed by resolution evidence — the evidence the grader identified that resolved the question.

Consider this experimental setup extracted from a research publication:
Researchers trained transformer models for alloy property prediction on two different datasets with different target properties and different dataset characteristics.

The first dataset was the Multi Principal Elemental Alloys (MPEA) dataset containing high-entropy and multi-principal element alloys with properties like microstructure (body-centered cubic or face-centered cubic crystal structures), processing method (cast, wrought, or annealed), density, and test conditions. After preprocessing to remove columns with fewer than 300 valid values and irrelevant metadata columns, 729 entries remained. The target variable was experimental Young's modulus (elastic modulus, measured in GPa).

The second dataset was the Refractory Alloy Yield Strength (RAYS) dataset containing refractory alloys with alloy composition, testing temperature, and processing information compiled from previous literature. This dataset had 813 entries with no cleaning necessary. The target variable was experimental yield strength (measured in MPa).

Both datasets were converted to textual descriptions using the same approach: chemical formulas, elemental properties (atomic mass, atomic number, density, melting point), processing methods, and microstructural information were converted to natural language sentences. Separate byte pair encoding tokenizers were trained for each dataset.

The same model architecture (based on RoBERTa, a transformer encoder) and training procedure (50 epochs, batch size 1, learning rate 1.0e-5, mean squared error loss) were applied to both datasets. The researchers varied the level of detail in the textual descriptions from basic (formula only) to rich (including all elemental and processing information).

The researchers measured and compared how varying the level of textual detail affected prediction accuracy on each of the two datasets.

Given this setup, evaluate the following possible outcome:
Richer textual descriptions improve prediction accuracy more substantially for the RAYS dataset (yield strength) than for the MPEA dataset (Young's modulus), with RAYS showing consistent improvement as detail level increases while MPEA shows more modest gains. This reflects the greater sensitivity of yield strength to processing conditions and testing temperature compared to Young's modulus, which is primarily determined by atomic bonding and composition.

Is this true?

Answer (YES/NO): NO